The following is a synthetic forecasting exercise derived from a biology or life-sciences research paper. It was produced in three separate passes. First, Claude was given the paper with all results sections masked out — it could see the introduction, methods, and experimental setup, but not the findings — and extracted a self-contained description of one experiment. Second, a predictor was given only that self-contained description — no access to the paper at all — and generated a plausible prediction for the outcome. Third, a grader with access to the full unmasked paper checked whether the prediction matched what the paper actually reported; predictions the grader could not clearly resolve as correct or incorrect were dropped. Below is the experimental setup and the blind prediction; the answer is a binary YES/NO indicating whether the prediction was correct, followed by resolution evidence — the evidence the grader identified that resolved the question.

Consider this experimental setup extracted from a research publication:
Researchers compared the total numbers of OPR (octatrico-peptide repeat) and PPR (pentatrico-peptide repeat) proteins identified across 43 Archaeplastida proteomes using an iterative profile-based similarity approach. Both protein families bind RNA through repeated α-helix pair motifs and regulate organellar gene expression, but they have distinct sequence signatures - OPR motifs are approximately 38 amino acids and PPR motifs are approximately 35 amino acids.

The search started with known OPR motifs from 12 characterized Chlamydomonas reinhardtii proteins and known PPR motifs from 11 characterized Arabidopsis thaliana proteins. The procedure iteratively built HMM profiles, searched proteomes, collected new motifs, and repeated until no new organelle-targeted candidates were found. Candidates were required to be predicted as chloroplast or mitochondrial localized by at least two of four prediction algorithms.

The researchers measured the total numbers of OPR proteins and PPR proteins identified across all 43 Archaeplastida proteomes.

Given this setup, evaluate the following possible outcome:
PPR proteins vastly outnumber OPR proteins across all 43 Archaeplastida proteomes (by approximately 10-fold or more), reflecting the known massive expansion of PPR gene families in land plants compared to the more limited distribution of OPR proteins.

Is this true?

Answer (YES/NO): NO